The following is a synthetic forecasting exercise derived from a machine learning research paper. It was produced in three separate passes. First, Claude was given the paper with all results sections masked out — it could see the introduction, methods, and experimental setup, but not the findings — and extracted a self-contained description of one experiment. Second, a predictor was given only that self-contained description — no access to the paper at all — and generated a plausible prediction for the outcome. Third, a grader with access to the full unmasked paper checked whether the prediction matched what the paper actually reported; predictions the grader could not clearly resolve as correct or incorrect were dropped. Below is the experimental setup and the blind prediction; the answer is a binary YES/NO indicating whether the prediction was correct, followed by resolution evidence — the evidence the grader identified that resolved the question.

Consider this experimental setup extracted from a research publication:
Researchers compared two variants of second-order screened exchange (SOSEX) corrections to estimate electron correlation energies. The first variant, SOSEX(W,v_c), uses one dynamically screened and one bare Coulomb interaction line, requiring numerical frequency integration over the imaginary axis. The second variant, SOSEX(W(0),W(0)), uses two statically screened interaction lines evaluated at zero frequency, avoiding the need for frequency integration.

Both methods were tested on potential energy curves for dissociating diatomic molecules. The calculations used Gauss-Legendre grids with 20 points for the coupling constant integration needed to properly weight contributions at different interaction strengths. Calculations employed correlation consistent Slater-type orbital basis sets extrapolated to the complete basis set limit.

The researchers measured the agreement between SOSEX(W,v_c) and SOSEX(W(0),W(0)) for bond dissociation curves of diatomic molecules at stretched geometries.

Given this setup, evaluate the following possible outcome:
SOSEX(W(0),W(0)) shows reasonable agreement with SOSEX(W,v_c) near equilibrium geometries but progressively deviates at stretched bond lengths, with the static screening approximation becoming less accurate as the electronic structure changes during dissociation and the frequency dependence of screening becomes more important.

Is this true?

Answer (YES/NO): NO